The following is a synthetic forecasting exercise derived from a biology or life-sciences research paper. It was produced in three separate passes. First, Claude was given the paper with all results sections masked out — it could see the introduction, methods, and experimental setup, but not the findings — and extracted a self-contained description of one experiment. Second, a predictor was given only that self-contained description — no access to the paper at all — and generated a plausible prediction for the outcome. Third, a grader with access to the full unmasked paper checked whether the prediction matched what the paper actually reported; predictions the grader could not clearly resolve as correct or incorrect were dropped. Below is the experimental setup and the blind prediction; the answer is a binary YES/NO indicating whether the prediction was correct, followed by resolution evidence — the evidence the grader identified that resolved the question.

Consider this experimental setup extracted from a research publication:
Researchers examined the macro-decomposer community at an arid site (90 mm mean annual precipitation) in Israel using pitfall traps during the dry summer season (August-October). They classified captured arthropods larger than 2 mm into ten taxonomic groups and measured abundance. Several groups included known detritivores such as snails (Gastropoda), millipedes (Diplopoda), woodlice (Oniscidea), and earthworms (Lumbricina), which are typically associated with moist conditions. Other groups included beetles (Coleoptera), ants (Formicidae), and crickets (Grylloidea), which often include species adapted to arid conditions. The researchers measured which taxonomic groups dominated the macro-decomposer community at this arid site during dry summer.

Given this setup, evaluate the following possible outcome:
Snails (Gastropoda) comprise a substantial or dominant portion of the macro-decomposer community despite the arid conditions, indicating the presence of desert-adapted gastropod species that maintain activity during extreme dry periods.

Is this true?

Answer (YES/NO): NO